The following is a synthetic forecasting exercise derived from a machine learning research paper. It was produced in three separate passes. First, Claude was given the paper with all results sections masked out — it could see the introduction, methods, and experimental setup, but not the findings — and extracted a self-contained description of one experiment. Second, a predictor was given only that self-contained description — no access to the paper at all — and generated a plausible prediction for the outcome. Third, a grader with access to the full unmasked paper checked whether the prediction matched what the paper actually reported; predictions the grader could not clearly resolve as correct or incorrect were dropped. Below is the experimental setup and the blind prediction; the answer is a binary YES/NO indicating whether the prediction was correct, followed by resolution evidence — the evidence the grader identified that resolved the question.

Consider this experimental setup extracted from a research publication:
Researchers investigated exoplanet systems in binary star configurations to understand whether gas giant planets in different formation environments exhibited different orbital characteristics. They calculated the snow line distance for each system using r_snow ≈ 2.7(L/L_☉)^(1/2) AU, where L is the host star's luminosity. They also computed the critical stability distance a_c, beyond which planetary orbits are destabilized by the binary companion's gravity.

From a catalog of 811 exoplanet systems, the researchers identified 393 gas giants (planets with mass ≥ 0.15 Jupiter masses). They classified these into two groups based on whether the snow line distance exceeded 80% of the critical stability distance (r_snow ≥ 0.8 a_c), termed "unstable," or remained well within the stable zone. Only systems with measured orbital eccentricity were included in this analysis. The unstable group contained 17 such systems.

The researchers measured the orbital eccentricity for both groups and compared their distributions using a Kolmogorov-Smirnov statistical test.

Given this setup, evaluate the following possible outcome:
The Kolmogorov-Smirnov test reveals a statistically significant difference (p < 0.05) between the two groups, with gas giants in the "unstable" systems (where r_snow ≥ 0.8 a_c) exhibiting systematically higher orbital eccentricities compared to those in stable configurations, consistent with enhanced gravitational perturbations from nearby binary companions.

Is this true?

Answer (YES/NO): NO